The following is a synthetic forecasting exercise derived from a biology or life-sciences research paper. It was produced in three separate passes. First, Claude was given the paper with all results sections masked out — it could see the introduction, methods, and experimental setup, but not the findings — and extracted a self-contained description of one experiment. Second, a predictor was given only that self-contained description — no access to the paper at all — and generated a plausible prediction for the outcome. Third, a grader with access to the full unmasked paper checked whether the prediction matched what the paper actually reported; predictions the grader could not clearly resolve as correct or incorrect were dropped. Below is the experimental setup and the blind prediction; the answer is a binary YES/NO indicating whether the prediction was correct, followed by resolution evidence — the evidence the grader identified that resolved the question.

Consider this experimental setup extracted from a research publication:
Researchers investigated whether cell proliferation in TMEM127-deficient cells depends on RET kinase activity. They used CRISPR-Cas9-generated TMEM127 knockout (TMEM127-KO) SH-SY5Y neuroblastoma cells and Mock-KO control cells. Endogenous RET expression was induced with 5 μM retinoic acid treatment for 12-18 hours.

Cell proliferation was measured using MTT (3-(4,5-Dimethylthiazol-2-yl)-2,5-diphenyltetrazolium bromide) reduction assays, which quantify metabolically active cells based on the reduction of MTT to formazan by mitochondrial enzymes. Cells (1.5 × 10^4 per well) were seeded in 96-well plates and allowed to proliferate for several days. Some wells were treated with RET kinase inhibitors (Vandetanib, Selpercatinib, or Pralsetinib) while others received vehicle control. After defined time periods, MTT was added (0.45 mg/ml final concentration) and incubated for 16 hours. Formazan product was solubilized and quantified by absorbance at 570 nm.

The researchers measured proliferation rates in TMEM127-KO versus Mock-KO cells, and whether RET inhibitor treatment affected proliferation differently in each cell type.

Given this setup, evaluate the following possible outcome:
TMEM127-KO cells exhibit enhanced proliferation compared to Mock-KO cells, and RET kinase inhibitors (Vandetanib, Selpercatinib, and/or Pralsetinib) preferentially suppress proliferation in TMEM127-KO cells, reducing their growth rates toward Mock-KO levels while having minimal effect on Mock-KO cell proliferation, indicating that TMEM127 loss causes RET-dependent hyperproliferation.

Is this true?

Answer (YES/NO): NO